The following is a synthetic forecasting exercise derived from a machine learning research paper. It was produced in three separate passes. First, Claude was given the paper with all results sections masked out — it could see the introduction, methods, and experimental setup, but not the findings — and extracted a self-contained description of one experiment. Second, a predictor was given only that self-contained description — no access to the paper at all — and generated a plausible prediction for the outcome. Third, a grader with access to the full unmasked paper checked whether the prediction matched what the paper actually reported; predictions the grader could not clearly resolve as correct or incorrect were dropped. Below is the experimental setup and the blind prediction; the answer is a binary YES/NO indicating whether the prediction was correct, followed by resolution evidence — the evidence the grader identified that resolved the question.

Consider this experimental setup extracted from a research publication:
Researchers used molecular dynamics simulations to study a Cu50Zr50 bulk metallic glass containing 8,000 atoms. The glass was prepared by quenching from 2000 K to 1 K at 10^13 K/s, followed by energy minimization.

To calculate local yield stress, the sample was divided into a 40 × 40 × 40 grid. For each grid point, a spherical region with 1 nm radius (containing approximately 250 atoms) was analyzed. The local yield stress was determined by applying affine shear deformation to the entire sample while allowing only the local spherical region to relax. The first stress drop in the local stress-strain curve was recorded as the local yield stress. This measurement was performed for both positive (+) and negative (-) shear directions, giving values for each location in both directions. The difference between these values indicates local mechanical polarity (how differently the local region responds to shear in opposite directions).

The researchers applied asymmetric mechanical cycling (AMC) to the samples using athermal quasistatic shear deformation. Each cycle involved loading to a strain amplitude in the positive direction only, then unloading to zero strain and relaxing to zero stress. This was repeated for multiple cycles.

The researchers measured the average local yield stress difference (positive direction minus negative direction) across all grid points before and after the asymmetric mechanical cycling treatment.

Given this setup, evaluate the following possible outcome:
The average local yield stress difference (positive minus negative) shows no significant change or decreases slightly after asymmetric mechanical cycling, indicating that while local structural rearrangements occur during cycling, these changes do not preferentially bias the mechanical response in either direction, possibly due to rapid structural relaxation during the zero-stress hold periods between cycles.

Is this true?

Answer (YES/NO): NO